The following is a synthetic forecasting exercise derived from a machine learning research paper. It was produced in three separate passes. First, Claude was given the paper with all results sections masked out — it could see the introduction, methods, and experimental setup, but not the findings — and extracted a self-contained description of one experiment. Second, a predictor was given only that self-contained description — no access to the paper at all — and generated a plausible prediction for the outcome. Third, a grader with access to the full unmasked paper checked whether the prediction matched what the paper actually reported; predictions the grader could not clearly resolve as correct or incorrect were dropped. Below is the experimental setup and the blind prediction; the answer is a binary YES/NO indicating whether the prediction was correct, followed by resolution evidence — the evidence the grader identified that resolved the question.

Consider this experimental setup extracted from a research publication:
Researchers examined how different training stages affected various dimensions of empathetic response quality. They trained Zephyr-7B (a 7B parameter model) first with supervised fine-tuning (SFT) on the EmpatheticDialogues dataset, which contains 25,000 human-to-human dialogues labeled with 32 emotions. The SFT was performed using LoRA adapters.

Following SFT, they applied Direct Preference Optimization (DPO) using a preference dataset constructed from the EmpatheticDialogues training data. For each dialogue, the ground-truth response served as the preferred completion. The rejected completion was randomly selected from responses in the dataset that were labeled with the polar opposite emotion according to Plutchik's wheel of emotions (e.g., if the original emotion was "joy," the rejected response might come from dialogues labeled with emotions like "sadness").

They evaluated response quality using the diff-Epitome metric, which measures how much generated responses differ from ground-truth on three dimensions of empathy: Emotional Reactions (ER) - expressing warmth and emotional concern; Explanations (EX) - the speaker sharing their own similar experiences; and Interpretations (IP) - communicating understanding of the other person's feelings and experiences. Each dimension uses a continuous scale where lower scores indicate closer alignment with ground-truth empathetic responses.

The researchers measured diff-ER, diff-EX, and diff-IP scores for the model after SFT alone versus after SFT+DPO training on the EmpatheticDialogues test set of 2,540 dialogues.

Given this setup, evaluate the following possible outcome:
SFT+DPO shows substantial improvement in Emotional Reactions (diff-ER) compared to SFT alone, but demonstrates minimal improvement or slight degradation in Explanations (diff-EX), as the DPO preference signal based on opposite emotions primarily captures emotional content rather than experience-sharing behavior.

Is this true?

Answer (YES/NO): YES